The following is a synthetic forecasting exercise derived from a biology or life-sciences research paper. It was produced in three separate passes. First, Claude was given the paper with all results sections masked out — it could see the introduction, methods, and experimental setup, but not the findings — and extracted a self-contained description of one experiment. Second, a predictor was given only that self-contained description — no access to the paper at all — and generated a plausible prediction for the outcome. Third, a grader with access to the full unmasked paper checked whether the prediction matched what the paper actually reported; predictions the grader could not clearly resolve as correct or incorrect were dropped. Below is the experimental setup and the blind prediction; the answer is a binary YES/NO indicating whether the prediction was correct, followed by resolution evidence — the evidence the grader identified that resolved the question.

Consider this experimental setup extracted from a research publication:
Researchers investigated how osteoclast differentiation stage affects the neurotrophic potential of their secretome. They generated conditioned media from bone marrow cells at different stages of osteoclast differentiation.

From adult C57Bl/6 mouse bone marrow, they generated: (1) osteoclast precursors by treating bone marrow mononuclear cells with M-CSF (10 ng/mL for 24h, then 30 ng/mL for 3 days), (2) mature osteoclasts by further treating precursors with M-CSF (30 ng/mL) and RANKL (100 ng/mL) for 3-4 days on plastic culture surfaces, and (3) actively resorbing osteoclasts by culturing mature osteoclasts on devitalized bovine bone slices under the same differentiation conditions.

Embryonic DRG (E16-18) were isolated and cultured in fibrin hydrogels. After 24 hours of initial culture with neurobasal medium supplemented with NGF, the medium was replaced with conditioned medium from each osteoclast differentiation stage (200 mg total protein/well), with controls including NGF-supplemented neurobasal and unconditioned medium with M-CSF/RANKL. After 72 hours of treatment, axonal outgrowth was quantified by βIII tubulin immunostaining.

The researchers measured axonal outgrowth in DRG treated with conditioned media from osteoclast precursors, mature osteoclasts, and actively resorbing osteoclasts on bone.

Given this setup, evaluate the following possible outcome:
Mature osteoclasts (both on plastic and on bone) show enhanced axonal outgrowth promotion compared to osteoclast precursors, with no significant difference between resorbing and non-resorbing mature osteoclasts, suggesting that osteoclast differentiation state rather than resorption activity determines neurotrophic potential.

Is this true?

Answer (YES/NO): NO